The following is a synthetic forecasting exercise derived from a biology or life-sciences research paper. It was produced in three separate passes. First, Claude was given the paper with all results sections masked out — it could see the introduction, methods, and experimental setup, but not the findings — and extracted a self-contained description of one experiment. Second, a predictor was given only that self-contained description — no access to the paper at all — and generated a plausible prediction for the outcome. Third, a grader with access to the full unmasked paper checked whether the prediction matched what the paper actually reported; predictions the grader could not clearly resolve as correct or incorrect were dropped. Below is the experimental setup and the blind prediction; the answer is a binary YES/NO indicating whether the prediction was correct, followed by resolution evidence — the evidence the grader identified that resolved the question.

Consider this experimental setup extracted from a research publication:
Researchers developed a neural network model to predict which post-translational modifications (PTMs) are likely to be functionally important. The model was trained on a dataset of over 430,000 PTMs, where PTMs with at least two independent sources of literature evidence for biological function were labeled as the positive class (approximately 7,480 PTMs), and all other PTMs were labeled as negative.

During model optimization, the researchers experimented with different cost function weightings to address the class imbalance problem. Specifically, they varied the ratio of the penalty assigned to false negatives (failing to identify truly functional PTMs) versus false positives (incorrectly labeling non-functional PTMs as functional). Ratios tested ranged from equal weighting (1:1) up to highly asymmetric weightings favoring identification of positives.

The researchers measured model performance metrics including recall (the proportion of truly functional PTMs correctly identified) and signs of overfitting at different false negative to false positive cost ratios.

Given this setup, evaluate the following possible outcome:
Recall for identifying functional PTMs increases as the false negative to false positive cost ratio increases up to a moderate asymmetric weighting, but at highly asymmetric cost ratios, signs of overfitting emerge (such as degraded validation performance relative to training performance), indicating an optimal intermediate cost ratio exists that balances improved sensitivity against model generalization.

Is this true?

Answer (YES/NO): YES